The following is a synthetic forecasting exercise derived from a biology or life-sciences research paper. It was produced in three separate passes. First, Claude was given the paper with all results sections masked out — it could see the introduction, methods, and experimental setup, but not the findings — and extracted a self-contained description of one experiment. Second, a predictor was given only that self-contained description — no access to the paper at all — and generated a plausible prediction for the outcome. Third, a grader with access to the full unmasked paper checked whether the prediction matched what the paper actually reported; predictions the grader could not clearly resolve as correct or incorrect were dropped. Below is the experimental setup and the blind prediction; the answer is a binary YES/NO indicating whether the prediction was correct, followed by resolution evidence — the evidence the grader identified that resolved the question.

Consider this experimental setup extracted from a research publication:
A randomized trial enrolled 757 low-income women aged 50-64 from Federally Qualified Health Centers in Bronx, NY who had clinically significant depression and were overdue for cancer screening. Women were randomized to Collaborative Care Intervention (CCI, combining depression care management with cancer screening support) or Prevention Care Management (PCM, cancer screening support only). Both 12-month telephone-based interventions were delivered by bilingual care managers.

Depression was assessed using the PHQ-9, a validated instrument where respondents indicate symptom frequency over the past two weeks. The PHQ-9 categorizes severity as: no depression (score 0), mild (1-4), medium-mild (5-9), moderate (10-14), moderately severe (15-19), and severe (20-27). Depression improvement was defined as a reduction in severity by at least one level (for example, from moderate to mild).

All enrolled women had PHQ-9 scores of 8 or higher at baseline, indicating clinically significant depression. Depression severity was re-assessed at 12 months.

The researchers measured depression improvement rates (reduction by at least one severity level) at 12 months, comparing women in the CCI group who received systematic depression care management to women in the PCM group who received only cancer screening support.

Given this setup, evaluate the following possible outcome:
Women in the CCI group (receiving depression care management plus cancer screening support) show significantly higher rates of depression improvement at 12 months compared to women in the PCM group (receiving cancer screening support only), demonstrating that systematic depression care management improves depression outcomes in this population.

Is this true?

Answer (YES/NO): NO